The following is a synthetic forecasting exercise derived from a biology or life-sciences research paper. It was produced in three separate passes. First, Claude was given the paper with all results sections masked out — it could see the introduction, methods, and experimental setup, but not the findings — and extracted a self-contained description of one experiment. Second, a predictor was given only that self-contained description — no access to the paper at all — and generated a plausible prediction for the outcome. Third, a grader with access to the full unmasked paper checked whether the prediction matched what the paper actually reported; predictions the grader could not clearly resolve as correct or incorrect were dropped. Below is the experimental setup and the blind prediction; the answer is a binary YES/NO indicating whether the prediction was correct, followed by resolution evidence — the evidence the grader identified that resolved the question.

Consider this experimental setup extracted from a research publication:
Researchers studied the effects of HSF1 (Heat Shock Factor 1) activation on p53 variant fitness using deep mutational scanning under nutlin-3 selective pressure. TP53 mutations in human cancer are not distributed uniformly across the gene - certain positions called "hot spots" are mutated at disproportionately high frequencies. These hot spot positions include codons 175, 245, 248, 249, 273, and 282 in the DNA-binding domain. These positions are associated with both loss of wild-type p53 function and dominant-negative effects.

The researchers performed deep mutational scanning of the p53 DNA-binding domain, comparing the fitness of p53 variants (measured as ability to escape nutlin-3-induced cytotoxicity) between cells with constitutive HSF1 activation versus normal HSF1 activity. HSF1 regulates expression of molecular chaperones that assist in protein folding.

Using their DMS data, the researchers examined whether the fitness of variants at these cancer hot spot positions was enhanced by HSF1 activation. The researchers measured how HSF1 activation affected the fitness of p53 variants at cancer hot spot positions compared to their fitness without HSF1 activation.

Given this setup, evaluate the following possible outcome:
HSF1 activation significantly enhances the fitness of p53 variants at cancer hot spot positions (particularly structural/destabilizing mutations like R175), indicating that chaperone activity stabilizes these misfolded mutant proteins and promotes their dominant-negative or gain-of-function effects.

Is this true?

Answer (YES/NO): YES